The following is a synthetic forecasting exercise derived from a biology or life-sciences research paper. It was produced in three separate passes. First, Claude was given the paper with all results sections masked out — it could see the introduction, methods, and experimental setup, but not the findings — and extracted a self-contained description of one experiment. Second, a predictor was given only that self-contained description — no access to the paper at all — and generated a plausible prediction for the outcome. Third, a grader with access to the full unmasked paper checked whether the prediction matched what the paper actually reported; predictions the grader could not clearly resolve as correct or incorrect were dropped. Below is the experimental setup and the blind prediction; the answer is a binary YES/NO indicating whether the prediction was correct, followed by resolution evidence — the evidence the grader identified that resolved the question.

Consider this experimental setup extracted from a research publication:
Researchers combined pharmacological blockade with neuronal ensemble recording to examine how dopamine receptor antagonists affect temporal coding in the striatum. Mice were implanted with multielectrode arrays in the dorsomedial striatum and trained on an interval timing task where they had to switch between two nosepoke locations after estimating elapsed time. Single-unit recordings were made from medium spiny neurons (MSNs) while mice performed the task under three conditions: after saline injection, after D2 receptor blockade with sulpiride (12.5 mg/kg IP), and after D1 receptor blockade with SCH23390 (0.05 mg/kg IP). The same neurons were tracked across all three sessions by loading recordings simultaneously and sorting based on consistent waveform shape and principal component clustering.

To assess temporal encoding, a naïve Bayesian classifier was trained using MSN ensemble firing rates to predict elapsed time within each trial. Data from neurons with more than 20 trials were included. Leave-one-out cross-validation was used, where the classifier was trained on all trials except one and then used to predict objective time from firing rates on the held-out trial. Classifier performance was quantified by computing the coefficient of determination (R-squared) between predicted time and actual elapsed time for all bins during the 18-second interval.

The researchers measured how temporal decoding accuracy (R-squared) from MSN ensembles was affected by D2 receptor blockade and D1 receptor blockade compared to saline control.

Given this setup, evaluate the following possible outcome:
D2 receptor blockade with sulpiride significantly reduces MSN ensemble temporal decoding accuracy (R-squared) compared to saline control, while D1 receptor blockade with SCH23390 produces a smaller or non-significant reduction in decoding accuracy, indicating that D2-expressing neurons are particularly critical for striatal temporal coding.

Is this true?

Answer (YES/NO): NO